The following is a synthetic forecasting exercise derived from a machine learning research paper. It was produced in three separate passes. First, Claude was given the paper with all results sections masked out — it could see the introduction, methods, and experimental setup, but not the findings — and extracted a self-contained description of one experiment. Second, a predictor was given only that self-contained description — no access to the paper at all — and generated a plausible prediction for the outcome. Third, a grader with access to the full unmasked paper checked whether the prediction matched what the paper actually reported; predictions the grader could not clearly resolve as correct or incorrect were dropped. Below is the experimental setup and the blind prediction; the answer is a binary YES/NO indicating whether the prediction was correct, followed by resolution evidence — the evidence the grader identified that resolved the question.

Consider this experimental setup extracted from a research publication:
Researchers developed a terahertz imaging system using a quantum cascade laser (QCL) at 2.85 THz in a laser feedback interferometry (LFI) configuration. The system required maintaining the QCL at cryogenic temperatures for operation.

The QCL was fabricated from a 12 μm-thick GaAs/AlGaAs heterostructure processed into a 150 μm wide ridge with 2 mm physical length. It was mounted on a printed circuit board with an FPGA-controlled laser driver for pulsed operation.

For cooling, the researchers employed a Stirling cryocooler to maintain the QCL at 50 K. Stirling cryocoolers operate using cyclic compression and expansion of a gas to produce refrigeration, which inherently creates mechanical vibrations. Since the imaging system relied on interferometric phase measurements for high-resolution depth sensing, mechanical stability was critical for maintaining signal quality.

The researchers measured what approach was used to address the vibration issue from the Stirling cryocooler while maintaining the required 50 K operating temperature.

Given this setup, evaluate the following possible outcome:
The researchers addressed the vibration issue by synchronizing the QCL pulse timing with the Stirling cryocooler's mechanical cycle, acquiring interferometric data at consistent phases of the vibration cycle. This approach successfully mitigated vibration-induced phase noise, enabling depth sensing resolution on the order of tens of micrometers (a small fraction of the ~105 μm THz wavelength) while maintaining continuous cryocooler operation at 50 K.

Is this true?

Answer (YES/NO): NO